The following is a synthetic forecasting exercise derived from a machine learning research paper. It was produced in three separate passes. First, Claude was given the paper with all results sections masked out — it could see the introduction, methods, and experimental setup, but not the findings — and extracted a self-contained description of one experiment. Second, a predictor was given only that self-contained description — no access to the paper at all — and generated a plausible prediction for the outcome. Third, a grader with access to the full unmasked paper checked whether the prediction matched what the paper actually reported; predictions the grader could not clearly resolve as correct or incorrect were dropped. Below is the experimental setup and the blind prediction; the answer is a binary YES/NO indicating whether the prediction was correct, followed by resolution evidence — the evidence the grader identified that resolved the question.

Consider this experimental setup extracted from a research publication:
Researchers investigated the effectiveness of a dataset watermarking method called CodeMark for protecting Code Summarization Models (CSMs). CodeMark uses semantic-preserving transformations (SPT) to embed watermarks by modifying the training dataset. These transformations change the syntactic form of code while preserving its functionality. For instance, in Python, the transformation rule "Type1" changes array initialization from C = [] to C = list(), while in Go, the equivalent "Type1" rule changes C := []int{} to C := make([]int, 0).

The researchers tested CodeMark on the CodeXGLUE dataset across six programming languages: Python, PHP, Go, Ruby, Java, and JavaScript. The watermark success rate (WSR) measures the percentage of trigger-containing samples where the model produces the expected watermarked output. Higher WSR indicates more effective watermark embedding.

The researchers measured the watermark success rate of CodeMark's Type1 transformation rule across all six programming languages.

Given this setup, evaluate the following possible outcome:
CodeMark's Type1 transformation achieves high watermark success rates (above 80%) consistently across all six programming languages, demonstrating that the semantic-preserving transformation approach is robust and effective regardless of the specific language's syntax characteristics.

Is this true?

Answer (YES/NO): NO